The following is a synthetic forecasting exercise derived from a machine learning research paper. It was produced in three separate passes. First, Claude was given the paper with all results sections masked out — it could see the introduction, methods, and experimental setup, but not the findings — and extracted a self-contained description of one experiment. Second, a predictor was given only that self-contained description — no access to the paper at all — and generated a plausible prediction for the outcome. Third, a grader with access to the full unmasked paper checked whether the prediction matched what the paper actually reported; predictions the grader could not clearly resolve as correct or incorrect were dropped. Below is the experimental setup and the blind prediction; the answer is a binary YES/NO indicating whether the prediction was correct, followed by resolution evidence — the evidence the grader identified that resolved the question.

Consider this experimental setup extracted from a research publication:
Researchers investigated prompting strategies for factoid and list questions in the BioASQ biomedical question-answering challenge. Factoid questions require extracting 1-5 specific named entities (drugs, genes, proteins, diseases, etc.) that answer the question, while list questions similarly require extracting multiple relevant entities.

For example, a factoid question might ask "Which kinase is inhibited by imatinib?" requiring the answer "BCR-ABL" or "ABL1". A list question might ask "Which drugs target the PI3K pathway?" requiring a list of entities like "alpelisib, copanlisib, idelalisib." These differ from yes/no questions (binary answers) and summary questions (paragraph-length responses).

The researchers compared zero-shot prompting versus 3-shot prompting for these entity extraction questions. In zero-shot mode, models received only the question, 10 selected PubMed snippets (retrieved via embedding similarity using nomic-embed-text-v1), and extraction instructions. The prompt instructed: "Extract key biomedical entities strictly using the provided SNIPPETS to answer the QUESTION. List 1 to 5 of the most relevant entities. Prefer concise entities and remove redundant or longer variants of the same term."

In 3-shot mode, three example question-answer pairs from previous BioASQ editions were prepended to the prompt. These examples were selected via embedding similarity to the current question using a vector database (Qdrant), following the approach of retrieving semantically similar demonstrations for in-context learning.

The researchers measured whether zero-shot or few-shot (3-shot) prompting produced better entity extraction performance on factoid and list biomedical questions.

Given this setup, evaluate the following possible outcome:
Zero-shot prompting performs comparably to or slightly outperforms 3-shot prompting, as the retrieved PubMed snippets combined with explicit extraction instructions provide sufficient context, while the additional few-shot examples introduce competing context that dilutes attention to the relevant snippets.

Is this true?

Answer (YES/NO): NO